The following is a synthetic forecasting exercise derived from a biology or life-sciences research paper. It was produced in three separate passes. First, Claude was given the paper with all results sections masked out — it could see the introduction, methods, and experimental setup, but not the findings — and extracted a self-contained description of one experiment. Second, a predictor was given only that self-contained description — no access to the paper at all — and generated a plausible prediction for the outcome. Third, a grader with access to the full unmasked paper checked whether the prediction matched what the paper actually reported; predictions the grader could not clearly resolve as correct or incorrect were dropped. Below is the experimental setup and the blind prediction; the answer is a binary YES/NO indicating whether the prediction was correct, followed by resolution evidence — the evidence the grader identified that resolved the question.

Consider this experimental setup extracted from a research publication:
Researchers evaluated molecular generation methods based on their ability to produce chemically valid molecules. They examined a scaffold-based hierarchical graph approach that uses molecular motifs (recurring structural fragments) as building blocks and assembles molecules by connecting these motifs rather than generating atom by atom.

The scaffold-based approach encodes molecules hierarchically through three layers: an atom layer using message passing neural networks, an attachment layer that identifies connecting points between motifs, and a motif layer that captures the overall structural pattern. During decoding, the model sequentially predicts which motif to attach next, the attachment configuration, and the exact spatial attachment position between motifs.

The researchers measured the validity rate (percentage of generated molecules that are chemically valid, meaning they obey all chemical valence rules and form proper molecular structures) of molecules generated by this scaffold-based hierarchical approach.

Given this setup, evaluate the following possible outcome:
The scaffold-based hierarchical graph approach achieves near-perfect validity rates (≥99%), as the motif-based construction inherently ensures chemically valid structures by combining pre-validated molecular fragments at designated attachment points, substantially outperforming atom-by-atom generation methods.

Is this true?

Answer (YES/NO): YES